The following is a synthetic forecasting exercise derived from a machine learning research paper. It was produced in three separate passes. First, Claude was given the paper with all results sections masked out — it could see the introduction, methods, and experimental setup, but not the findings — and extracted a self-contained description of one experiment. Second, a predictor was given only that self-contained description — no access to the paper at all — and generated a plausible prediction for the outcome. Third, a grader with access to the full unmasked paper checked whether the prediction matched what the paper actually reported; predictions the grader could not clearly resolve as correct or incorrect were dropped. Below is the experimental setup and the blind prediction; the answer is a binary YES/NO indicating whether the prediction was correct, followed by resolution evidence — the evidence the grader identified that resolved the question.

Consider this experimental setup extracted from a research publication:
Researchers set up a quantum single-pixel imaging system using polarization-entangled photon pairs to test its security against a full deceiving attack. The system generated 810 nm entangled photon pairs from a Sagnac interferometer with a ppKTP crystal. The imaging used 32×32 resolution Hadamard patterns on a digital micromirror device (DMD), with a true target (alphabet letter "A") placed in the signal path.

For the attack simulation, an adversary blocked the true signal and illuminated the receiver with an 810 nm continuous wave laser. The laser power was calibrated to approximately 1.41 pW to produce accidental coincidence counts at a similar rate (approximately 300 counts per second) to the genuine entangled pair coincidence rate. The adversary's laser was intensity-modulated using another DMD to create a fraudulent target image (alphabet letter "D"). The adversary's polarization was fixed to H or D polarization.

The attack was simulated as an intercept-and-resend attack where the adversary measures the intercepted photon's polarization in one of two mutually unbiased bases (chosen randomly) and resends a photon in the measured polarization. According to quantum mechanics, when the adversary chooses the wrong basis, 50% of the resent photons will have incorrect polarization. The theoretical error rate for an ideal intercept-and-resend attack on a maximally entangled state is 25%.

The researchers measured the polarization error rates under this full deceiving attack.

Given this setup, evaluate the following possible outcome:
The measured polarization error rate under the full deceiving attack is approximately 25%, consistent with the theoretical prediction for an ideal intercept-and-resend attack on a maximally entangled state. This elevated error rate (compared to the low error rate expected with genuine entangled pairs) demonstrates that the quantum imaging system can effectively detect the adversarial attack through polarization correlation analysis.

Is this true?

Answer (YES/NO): YES